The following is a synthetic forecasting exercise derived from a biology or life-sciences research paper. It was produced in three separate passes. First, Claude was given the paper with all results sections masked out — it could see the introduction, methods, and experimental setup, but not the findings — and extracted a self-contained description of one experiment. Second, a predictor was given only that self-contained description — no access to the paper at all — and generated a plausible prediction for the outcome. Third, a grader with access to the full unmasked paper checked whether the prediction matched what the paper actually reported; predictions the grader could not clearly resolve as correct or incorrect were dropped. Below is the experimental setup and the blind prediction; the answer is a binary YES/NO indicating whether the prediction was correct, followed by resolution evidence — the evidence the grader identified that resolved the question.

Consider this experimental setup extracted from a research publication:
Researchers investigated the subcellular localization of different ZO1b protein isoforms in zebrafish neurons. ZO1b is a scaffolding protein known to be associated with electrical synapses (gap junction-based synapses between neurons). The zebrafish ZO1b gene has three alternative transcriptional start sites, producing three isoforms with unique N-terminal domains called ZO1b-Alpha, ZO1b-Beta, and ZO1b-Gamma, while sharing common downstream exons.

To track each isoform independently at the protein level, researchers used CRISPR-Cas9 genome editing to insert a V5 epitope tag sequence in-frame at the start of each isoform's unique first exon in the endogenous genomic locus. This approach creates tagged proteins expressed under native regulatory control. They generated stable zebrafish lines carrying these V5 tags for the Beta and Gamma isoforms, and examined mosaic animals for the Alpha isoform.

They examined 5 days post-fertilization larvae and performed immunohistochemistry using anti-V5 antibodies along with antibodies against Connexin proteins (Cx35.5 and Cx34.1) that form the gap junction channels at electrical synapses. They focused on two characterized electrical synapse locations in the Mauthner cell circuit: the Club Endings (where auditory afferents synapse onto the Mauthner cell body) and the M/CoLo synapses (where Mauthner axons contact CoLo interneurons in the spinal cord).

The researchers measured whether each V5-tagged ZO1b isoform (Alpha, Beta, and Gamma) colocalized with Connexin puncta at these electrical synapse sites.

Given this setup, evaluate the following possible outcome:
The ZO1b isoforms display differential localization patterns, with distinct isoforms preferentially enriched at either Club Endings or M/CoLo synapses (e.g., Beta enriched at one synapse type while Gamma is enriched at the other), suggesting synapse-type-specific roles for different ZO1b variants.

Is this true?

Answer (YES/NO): NO